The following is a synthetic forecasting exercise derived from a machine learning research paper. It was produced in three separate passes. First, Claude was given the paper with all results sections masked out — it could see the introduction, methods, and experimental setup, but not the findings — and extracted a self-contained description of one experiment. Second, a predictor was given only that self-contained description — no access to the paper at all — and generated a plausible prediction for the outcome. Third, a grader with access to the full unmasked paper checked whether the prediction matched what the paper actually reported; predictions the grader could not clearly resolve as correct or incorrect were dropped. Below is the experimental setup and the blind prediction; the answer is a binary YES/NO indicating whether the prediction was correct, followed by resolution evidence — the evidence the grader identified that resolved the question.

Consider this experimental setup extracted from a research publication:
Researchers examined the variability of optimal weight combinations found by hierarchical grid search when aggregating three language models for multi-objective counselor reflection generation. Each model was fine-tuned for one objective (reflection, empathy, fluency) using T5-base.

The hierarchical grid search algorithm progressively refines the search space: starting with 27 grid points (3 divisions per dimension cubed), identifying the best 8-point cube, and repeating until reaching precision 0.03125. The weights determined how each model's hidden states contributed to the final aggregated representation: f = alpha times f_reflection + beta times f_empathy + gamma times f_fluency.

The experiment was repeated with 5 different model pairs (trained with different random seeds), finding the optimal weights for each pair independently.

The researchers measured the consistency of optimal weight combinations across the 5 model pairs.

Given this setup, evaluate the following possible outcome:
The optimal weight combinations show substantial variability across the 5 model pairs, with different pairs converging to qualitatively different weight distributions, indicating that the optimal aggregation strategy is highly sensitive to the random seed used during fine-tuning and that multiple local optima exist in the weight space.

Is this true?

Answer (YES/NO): NO